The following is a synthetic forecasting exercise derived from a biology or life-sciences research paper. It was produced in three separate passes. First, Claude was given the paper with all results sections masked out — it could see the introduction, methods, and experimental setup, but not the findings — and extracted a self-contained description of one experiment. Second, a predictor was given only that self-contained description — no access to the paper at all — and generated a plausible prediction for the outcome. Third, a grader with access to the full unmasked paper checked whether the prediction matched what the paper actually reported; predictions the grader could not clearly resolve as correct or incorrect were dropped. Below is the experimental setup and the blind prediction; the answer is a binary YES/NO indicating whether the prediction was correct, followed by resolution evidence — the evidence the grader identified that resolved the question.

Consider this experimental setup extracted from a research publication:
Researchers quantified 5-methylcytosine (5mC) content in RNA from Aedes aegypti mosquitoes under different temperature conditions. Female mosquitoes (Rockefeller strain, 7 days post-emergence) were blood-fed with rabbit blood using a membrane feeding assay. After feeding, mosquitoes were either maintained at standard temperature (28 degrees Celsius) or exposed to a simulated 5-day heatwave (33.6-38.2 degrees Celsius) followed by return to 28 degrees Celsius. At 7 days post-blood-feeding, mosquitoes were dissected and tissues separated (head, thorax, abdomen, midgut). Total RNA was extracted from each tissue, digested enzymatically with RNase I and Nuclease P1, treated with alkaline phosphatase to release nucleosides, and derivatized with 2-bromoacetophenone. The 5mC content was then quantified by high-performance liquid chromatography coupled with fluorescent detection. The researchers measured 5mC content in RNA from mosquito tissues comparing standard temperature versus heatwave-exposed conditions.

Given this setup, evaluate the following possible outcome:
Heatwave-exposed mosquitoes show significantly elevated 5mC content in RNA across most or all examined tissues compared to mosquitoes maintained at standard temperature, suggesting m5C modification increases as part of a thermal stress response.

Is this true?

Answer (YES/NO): NO